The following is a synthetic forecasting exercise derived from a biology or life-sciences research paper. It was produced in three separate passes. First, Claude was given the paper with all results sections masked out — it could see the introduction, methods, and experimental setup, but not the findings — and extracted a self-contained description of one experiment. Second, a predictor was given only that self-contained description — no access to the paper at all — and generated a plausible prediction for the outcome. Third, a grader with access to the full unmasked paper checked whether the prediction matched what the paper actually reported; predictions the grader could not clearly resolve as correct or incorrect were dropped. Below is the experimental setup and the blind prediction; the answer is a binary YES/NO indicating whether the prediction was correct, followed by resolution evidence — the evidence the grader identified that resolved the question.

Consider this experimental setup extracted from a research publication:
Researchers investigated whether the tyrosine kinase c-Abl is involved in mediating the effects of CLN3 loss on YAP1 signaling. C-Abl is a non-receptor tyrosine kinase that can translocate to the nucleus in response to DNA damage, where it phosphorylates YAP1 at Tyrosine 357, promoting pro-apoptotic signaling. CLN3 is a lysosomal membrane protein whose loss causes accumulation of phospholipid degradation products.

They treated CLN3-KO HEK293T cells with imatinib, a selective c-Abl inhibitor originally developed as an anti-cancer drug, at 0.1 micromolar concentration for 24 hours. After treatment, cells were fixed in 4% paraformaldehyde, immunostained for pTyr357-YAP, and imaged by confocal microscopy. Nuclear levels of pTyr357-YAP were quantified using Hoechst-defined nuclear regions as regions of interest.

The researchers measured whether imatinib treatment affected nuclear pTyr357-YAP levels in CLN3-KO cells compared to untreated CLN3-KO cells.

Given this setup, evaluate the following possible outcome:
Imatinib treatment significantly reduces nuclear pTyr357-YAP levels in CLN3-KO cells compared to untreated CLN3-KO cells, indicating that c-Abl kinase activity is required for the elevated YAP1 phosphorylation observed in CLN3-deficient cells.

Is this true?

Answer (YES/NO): YES